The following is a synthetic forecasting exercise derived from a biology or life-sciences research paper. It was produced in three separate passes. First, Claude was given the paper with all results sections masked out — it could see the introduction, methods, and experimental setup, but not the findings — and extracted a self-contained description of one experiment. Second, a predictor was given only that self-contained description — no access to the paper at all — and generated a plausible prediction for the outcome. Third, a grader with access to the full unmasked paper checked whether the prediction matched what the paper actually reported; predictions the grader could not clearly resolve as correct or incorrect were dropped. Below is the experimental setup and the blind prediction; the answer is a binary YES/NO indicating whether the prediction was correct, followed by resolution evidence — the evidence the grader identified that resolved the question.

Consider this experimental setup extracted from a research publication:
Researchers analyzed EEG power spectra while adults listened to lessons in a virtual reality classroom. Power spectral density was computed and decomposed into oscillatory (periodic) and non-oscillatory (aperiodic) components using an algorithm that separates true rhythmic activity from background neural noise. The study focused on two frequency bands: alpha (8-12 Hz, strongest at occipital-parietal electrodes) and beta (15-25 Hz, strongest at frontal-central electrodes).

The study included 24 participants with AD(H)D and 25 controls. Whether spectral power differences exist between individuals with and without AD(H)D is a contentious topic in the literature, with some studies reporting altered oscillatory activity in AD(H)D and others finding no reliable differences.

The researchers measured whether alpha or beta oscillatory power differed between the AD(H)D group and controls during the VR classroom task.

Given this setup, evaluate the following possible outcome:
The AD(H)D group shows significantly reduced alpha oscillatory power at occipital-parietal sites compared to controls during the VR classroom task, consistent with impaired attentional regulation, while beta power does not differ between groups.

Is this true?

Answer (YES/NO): NO